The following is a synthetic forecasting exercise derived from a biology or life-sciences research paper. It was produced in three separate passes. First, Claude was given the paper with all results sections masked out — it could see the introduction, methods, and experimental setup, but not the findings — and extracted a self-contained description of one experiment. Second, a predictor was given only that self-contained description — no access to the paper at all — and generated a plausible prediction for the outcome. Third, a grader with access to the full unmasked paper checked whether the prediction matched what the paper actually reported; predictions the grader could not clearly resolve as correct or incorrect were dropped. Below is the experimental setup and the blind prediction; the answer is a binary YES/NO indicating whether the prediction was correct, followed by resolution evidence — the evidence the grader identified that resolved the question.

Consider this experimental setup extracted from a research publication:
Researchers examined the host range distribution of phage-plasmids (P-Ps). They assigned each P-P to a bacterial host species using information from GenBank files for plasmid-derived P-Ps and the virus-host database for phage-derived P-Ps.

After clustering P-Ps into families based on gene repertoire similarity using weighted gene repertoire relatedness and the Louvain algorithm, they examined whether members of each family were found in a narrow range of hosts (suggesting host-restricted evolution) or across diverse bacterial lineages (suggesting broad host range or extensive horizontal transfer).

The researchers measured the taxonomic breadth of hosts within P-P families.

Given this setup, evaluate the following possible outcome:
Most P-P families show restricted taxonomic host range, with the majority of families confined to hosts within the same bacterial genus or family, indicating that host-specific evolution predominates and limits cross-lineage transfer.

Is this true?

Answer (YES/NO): YES